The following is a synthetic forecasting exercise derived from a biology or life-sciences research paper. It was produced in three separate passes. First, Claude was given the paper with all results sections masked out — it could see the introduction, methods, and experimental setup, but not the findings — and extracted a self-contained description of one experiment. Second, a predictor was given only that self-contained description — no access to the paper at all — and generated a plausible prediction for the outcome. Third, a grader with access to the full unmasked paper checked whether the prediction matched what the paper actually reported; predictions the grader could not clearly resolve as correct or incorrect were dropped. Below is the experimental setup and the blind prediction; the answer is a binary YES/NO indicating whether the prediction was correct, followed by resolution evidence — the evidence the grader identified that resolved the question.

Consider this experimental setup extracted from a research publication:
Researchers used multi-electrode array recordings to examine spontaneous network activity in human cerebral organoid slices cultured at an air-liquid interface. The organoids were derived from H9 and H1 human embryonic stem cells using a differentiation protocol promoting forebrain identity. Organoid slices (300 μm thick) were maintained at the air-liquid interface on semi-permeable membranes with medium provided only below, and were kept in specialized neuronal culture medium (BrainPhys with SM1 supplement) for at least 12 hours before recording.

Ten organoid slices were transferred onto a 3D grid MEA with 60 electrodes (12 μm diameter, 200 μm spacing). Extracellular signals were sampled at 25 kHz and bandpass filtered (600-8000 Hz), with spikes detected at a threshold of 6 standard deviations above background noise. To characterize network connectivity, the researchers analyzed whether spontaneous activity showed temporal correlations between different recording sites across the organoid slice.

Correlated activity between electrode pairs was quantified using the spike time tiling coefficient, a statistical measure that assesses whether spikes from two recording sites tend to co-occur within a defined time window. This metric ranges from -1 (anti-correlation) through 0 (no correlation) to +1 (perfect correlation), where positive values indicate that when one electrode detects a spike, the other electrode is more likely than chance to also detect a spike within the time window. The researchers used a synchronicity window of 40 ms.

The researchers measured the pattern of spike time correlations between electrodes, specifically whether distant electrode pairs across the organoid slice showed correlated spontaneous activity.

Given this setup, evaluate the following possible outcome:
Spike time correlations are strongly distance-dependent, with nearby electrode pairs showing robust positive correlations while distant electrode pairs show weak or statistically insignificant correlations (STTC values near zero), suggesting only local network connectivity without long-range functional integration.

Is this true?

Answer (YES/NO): NO